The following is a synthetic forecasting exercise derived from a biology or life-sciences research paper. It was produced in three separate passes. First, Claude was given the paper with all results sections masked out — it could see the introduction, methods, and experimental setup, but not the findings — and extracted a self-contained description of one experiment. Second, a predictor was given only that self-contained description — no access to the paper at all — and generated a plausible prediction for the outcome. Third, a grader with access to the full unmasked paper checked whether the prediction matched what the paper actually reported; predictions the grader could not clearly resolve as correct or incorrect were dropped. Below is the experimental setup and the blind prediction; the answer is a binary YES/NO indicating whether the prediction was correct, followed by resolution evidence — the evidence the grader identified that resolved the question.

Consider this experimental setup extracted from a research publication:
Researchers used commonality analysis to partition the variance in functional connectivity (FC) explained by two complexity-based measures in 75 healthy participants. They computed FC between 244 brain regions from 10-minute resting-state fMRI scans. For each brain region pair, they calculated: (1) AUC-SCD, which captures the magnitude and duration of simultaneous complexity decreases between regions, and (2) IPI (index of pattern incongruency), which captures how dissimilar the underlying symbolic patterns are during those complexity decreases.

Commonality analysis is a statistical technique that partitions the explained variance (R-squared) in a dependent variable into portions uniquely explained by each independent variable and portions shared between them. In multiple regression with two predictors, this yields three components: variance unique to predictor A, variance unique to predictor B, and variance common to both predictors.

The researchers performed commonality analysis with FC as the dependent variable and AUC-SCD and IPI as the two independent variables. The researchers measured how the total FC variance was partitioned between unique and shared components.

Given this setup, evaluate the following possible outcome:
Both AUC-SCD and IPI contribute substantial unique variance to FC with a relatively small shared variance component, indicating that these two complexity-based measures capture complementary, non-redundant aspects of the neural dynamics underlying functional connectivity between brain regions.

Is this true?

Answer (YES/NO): NO